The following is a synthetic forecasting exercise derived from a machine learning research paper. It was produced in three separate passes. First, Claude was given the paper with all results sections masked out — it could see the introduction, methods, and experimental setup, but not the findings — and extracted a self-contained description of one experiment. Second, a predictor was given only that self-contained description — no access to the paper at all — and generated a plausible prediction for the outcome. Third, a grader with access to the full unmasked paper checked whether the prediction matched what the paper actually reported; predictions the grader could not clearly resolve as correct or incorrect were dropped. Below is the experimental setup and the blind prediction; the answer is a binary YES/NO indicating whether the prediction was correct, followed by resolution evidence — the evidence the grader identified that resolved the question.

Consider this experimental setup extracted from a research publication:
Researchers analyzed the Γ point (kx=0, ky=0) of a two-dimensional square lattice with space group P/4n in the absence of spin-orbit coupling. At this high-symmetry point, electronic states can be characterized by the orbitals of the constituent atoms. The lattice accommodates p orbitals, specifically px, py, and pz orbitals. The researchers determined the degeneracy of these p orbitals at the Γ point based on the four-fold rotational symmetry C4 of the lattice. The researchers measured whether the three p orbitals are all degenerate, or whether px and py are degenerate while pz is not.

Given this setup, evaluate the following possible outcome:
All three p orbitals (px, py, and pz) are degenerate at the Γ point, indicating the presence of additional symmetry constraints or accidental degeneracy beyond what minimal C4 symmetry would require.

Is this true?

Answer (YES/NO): NO